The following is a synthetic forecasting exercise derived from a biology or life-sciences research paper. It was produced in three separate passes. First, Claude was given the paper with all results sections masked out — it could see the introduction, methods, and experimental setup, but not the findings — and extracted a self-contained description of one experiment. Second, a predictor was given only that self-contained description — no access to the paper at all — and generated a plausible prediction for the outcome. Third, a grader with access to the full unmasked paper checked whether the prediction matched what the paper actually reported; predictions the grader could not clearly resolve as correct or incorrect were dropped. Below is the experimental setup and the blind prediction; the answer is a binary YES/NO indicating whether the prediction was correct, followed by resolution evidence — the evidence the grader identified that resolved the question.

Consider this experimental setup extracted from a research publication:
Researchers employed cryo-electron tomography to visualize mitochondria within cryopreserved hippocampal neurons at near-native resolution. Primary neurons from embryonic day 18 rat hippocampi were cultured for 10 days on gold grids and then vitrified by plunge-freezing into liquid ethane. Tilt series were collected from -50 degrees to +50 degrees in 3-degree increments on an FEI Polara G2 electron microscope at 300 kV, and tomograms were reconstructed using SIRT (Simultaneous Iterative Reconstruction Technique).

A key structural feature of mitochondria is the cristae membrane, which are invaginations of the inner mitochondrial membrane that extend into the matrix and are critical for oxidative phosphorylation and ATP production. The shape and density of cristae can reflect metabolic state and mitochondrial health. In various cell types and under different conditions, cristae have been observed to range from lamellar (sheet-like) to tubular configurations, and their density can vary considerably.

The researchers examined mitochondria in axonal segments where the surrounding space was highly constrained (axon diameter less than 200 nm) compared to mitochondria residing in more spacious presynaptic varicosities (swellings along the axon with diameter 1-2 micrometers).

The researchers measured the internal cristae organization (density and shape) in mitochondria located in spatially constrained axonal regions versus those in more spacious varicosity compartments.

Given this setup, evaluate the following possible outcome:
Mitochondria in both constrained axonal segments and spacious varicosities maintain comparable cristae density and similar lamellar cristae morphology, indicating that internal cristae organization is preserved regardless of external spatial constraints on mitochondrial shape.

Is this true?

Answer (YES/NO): NO